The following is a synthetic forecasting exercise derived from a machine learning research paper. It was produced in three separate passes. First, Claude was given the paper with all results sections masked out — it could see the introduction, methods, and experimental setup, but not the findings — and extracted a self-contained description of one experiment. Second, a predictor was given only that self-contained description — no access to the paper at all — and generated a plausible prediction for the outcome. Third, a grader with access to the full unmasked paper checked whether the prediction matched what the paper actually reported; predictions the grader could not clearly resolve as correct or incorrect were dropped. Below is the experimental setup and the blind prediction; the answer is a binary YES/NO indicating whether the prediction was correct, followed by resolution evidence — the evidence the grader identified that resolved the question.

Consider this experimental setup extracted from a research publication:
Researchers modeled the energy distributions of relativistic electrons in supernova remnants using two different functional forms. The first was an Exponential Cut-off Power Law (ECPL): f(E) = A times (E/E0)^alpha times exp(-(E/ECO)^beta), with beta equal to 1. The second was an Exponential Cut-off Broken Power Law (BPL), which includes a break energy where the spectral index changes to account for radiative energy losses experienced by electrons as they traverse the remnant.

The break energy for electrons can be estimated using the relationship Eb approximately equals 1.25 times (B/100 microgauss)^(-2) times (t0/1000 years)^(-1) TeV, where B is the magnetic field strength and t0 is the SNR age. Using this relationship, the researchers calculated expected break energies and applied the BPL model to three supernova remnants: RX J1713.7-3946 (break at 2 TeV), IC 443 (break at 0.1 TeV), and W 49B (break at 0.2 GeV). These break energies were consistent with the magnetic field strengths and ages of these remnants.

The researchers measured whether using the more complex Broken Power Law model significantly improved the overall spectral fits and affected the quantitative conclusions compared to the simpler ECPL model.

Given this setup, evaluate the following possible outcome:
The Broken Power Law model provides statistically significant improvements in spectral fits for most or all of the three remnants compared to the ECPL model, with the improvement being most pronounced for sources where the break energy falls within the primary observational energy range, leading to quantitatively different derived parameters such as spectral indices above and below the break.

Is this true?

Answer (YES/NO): NO